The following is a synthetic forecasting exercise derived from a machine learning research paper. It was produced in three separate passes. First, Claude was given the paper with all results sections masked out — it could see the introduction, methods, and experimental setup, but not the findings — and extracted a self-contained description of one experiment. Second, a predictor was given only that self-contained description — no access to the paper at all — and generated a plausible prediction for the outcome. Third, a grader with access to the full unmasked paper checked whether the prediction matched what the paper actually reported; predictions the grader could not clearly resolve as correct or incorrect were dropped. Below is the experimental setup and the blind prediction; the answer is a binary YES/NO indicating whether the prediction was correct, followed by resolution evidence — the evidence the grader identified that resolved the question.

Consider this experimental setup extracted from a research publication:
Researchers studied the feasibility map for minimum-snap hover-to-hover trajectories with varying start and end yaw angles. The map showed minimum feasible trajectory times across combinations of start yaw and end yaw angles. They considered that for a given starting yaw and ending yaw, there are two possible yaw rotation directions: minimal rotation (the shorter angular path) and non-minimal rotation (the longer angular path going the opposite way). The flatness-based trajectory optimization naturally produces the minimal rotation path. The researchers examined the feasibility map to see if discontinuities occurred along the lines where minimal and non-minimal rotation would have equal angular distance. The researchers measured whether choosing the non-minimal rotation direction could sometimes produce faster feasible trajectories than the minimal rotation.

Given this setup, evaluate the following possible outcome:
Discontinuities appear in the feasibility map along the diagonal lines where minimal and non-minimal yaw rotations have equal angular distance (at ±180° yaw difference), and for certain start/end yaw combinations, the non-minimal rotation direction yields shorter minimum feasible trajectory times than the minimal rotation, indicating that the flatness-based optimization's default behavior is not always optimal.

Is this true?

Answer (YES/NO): YES